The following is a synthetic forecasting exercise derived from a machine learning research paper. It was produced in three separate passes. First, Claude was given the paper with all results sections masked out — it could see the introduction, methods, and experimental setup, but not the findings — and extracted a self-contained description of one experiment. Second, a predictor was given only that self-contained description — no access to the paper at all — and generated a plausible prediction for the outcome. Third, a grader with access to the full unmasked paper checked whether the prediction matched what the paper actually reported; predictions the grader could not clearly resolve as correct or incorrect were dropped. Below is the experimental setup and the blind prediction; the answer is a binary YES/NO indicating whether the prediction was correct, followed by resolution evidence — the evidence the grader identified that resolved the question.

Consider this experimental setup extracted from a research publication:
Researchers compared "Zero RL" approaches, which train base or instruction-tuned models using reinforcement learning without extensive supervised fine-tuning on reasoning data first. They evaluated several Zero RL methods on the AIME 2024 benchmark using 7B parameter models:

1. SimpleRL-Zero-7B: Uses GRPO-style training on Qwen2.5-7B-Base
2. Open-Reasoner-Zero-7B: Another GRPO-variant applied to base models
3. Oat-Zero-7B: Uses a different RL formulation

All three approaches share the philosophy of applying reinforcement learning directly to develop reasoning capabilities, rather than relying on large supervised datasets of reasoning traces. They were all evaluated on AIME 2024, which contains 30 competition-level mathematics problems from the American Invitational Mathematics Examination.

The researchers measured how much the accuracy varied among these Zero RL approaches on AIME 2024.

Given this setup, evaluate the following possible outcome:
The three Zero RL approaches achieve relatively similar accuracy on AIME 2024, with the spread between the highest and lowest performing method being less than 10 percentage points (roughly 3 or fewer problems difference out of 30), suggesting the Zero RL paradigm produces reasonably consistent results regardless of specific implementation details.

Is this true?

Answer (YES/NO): NO